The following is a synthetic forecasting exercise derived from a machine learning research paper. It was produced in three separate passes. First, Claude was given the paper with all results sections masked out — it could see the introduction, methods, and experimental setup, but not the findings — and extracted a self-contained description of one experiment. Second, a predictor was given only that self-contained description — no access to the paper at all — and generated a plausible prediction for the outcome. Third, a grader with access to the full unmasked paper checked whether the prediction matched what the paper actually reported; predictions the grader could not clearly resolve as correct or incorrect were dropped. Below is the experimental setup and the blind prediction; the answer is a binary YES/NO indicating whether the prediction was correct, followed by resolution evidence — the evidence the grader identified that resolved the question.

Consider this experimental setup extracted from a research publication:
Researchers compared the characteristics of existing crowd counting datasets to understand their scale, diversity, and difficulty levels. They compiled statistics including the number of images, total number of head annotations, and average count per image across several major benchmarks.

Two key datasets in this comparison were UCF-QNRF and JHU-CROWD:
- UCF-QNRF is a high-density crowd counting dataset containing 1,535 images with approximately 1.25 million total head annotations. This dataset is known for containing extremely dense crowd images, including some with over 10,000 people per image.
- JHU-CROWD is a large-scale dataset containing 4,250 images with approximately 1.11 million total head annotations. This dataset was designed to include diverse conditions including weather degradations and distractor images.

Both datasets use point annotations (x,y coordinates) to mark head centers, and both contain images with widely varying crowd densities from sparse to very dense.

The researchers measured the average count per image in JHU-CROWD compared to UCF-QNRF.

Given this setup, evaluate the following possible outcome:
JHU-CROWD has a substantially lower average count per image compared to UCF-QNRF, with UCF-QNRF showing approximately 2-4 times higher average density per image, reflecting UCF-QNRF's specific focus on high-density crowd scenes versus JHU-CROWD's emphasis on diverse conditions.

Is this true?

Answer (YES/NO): YES